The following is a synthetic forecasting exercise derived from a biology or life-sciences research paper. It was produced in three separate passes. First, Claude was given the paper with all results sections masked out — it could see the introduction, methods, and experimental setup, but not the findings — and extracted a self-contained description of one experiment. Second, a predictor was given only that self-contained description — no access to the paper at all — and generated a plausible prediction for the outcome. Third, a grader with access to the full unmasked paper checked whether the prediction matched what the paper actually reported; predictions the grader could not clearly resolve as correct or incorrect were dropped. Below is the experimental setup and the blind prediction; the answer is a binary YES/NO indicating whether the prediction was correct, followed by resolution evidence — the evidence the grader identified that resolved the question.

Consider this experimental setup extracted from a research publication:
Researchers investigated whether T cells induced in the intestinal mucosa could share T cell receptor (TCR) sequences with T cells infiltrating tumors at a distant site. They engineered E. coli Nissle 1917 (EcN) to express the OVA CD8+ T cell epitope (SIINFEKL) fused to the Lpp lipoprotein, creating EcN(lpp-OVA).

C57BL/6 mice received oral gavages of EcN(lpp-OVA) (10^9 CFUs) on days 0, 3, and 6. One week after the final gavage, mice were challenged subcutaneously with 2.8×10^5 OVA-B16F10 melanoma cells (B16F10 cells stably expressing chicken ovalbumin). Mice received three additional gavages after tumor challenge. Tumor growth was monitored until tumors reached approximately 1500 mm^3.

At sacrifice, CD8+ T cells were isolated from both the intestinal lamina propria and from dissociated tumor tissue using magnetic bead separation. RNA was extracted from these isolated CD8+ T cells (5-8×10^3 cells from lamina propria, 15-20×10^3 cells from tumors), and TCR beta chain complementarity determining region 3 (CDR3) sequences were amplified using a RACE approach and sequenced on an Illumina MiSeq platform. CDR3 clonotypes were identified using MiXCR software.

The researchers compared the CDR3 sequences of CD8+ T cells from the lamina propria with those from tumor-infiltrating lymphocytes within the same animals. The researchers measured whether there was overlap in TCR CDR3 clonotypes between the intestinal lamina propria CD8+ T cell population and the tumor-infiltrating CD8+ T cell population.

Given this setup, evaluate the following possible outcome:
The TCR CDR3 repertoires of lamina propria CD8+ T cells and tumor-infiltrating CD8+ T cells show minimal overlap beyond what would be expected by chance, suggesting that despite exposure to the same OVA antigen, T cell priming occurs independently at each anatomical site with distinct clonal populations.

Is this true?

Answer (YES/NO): NO